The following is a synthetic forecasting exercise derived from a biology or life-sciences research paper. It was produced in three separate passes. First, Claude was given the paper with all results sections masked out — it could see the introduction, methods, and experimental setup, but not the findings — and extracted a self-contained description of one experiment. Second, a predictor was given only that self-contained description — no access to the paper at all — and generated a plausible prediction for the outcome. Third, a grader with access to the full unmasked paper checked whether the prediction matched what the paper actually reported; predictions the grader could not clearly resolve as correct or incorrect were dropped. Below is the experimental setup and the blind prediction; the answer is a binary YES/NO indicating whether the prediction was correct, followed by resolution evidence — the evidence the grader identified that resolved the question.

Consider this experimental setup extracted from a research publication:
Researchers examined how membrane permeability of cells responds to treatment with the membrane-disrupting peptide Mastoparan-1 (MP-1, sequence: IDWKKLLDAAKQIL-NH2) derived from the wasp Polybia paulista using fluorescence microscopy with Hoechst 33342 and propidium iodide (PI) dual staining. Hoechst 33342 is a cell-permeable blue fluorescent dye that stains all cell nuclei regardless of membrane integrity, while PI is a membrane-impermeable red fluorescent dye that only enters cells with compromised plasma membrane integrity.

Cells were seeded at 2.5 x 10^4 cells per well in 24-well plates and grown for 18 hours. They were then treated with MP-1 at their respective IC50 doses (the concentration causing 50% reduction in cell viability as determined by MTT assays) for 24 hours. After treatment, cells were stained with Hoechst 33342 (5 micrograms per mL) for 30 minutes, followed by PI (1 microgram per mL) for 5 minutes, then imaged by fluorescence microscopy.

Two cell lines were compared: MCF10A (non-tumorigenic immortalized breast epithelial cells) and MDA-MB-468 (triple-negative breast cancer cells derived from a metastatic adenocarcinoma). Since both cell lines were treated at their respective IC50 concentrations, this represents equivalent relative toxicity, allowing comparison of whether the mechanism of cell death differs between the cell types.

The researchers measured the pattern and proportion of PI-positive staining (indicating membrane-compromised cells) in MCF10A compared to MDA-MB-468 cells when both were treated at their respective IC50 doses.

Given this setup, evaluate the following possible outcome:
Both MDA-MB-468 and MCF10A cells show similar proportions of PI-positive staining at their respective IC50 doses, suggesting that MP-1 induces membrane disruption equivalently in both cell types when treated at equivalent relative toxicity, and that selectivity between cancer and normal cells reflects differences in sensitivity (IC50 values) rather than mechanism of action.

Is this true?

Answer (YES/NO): NO